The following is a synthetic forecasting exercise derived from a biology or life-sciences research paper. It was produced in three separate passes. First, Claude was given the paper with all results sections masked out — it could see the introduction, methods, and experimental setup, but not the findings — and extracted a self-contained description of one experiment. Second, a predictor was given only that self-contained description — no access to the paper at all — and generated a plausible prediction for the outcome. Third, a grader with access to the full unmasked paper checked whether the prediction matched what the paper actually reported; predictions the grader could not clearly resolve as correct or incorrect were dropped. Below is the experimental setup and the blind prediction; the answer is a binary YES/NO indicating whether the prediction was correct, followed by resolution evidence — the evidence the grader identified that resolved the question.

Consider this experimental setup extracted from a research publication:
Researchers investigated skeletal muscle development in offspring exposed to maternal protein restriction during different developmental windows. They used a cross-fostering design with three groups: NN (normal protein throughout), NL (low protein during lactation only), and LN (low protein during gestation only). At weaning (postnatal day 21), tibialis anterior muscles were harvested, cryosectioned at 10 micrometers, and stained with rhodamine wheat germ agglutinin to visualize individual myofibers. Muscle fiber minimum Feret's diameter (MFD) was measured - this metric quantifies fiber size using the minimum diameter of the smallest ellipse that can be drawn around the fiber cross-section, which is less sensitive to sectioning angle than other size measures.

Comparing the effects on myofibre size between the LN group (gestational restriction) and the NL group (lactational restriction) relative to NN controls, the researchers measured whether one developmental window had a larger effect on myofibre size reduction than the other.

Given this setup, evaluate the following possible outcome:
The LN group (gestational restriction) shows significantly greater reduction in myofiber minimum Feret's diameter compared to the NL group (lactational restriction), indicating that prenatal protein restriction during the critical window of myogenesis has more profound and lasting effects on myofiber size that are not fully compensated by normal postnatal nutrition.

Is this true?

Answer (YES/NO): NO